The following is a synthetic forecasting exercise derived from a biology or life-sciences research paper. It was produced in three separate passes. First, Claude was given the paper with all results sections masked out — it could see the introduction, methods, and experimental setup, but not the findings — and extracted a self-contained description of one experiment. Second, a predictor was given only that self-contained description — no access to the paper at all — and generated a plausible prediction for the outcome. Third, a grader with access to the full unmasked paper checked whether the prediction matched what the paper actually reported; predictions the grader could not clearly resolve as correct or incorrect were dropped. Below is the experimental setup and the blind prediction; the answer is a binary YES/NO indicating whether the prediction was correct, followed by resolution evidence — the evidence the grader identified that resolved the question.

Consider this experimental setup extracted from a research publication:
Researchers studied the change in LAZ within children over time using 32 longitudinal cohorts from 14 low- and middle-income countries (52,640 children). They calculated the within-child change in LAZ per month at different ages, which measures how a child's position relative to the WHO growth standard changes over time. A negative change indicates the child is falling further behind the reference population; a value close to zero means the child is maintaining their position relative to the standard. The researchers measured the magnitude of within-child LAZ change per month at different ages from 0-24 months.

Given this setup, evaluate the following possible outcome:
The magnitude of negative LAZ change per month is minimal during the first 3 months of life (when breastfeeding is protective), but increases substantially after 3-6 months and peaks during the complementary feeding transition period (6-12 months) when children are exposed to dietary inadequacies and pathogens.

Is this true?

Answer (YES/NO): NO